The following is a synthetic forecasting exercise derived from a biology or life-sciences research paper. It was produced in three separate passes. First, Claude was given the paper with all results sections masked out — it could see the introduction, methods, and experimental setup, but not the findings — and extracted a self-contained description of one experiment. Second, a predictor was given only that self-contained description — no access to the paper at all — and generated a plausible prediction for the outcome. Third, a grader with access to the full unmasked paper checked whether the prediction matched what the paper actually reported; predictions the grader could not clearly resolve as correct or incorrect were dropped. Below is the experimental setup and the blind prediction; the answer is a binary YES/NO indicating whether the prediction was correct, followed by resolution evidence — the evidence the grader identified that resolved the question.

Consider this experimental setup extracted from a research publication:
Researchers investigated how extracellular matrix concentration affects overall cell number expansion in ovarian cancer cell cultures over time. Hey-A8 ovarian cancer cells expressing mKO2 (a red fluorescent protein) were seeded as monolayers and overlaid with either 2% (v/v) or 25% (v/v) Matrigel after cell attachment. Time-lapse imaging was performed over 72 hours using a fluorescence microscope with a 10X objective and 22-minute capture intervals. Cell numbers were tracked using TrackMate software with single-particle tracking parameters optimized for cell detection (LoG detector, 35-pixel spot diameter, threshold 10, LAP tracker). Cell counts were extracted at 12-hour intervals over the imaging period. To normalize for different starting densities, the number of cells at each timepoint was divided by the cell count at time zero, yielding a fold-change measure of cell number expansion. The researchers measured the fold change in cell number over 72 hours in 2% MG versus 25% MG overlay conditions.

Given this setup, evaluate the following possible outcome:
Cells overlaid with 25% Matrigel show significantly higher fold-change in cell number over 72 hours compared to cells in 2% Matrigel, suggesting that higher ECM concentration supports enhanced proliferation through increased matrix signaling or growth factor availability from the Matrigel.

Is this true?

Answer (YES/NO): NO